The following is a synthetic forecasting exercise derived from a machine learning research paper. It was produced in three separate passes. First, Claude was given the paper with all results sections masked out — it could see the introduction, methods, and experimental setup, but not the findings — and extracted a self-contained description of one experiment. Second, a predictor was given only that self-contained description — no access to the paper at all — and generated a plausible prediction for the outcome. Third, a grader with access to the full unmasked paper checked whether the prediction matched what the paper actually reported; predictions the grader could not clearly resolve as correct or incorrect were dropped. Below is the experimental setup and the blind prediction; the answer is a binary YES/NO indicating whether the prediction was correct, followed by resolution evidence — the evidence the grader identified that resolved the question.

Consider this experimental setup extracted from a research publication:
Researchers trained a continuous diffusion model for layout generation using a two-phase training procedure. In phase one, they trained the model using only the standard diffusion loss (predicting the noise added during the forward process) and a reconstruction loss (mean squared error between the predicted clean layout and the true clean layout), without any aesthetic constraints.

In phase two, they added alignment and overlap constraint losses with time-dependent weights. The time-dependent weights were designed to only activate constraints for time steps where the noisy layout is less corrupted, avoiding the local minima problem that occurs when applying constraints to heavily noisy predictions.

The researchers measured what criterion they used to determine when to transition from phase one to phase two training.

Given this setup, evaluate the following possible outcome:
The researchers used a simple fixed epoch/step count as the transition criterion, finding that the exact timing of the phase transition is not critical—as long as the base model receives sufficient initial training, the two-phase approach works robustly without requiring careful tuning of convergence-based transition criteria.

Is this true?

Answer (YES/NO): NO